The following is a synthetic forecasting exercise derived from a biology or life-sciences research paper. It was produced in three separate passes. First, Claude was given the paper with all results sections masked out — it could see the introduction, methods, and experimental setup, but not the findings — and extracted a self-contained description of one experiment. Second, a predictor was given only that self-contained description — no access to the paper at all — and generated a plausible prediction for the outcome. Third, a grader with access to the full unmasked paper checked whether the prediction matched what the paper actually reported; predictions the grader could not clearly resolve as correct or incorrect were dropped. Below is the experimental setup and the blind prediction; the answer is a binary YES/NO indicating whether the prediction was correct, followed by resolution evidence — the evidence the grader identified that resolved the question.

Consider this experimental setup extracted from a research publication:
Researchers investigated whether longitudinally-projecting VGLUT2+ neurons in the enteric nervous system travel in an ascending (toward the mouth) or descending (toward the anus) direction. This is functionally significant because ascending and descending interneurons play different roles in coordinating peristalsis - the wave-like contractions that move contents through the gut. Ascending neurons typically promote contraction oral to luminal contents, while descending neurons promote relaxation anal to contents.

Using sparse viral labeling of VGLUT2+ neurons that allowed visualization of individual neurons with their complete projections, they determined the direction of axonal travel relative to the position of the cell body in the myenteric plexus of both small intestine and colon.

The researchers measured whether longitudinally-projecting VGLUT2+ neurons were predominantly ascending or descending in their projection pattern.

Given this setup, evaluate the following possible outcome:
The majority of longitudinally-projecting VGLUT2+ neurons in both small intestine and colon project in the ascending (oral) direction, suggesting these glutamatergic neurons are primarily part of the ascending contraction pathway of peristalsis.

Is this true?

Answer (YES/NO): NO